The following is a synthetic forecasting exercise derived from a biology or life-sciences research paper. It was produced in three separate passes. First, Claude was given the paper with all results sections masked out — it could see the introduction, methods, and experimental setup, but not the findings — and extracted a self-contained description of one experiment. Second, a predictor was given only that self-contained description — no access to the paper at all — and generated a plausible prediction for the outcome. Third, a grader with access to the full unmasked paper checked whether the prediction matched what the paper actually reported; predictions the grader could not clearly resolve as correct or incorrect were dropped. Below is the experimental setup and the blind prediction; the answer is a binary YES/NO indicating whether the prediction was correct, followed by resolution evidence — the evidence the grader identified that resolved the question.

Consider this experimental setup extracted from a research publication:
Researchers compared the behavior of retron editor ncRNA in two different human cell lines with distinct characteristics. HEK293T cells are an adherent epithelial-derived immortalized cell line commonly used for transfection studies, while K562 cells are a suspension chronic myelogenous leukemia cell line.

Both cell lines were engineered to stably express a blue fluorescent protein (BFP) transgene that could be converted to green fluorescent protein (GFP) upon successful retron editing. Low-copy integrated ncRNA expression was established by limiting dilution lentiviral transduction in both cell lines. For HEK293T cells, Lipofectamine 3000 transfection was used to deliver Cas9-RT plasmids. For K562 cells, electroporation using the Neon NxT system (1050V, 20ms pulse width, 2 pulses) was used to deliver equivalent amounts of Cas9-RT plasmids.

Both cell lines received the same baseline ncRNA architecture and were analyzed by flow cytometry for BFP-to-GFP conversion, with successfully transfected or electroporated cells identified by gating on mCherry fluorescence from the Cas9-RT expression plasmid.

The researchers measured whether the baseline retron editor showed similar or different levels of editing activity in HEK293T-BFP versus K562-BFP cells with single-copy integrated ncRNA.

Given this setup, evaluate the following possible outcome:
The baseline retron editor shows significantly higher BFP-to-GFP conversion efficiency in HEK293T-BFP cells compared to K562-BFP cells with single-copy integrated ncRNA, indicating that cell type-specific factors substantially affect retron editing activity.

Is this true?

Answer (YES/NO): NO